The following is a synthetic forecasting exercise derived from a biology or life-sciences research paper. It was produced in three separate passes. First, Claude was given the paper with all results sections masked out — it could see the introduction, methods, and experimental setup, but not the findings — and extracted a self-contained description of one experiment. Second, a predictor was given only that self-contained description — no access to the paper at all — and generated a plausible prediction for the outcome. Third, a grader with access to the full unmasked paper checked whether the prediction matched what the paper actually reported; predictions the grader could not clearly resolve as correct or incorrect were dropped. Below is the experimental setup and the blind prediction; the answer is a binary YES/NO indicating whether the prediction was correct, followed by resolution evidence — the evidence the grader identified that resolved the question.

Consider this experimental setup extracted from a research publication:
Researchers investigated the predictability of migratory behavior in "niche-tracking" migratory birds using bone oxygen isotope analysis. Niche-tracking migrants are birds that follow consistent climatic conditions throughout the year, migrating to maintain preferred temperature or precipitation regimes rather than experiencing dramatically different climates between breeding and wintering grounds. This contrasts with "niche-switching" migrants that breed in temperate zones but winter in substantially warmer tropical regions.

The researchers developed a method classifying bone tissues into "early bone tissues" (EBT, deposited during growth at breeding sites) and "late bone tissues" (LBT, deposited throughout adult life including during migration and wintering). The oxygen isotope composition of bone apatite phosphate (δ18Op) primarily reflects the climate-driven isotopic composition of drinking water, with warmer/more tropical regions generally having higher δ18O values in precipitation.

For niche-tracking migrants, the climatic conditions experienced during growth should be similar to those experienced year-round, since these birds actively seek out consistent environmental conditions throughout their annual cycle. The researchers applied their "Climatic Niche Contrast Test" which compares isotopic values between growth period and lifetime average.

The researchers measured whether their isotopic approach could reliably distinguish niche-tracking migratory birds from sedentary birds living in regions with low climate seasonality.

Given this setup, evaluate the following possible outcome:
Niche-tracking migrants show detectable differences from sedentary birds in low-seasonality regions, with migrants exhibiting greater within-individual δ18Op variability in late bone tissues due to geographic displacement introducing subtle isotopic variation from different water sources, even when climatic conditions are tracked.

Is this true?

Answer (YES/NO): NO